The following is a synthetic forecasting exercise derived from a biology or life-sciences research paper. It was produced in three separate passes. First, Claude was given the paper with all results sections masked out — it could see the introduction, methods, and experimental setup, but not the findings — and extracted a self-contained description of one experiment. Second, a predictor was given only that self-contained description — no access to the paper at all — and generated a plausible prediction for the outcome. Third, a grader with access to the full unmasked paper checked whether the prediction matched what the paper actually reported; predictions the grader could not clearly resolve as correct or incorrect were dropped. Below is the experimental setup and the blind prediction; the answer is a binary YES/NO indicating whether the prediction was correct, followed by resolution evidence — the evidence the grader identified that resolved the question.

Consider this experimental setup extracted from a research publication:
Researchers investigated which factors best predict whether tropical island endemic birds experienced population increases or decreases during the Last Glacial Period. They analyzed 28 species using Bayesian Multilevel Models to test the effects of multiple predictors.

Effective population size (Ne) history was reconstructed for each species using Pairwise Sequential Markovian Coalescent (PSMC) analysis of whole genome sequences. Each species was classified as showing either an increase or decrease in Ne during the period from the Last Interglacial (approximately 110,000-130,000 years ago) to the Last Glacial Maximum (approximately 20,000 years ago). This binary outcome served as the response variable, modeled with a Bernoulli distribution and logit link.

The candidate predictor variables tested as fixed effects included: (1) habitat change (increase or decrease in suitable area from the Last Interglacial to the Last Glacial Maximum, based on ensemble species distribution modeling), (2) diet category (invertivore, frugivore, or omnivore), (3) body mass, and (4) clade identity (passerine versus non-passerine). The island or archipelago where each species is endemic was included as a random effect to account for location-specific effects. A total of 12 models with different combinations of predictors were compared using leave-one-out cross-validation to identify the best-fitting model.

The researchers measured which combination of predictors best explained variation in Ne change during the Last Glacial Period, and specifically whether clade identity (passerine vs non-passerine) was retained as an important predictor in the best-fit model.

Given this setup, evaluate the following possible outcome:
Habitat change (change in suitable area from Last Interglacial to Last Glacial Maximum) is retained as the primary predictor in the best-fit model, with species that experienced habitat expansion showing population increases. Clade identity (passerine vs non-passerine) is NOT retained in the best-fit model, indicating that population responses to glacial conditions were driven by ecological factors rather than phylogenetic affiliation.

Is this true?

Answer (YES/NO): NO